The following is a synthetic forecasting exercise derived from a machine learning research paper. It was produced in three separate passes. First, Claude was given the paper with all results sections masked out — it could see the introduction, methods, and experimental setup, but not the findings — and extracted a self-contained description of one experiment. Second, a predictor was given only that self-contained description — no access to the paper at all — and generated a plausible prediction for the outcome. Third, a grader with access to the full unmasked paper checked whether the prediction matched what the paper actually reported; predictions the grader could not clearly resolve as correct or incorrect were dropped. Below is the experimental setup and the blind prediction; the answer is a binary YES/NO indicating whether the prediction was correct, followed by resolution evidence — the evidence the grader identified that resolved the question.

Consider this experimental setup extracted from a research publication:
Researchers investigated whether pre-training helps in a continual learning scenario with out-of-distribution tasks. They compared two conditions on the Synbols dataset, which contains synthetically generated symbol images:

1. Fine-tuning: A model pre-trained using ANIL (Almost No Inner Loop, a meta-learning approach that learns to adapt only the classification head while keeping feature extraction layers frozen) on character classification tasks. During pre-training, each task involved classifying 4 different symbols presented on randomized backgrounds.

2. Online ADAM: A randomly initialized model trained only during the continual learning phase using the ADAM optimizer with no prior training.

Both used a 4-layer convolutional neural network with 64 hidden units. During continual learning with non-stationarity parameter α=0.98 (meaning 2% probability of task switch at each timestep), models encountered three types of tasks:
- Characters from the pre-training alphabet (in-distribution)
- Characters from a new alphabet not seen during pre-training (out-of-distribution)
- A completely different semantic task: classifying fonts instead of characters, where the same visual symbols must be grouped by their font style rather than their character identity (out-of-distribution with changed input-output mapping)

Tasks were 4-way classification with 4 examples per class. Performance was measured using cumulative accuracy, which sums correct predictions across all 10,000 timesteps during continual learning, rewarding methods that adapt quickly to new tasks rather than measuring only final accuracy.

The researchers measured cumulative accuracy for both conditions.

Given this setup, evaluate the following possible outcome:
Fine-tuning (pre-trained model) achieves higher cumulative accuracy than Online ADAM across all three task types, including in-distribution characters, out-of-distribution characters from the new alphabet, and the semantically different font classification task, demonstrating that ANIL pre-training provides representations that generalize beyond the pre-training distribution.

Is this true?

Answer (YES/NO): NO